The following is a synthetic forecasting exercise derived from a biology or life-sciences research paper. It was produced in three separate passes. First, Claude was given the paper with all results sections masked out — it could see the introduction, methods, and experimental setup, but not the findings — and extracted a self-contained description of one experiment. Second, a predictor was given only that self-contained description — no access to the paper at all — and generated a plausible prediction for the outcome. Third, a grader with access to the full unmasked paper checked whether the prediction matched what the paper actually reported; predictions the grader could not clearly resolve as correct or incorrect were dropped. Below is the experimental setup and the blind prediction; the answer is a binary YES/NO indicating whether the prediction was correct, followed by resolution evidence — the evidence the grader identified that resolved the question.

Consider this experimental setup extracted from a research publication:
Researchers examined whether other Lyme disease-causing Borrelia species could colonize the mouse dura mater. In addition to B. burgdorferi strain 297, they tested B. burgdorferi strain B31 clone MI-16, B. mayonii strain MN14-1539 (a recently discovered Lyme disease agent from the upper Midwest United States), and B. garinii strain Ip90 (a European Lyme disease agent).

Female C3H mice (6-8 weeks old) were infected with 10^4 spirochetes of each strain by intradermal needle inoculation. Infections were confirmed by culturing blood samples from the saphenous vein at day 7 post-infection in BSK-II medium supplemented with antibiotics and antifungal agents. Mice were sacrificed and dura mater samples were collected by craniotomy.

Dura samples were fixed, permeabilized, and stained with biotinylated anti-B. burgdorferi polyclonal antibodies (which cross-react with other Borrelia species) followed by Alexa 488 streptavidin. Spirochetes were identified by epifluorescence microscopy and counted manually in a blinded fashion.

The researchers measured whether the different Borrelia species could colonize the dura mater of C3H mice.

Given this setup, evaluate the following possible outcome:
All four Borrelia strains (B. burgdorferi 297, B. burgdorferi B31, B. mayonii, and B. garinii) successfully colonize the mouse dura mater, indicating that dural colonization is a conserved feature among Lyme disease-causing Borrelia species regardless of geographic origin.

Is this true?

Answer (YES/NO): YES